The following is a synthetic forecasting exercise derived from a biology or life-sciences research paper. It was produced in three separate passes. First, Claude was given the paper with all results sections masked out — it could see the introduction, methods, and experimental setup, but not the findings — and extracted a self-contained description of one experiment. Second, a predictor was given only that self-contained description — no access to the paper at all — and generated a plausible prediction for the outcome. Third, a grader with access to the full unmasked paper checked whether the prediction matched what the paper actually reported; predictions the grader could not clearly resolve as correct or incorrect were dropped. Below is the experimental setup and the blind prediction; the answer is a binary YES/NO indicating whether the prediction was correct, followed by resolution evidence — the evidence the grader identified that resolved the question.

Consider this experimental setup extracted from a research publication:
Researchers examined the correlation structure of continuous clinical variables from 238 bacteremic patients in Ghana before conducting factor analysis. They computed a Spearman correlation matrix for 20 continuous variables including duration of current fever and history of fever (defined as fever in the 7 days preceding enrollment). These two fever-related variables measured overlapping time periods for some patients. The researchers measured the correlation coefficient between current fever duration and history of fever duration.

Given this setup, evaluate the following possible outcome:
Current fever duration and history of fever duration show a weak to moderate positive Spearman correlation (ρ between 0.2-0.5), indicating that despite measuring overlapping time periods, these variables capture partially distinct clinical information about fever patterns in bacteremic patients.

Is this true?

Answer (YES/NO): NO